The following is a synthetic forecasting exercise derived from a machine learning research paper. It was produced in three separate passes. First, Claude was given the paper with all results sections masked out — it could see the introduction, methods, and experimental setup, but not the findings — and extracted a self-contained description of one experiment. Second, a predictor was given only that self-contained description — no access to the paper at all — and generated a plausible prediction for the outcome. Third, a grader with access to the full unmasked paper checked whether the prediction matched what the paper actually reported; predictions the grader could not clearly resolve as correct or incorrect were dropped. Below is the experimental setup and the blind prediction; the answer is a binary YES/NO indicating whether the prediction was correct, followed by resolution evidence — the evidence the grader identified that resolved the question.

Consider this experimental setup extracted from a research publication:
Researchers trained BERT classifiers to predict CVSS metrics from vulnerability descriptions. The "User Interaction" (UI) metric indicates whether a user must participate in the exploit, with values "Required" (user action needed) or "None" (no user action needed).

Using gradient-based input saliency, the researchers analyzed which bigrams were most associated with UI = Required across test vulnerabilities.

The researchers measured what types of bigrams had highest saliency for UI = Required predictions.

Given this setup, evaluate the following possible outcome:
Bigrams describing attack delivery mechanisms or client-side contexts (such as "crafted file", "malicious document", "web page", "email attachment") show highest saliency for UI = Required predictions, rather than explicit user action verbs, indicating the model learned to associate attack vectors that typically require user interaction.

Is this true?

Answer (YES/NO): NO